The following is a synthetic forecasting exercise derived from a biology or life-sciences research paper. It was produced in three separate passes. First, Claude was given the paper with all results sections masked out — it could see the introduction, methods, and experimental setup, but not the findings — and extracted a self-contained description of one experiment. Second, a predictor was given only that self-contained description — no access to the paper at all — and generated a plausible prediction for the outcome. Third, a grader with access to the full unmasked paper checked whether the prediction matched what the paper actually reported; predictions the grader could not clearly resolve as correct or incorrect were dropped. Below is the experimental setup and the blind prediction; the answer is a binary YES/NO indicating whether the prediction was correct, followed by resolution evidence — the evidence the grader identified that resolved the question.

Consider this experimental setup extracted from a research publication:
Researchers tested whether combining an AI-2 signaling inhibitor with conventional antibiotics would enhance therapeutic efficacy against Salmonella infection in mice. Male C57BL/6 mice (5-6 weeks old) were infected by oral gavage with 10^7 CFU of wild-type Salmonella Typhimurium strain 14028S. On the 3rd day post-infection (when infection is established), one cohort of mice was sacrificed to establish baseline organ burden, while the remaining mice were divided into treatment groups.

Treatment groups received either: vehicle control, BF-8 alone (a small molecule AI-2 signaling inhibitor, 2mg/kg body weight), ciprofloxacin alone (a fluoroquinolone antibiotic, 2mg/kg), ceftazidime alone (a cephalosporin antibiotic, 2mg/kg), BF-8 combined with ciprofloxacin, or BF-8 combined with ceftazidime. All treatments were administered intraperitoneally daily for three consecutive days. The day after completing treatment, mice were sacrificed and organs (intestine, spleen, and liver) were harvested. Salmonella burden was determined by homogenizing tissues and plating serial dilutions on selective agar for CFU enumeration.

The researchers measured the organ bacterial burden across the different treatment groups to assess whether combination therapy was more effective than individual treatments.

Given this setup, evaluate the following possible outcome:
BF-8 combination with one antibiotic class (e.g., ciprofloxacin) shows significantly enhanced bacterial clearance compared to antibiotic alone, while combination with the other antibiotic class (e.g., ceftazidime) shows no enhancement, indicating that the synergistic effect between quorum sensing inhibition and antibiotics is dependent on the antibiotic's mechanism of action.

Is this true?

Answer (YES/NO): NO